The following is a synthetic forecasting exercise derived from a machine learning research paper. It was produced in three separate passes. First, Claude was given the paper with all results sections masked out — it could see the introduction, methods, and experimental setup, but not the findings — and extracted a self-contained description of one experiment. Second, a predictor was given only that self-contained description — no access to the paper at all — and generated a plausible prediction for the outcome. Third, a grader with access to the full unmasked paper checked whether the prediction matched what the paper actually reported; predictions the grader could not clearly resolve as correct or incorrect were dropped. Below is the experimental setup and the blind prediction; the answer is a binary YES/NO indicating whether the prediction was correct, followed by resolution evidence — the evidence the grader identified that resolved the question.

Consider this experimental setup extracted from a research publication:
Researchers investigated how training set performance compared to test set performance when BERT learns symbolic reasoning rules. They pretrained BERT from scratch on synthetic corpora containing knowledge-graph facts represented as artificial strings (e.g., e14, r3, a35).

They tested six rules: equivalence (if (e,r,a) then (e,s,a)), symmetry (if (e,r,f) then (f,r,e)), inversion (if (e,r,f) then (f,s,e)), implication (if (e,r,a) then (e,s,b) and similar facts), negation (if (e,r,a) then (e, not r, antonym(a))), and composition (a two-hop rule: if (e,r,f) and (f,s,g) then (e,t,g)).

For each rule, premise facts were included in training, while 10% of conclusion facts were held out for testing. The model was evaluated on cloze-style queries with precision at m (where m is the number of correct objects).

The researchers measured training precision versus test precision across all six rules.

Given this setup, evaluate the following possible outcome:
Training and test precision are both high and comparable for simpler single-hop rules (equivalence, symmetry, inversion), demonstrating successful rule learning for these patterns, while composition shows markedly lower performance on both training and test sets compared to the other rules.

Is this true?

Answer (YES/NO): NO